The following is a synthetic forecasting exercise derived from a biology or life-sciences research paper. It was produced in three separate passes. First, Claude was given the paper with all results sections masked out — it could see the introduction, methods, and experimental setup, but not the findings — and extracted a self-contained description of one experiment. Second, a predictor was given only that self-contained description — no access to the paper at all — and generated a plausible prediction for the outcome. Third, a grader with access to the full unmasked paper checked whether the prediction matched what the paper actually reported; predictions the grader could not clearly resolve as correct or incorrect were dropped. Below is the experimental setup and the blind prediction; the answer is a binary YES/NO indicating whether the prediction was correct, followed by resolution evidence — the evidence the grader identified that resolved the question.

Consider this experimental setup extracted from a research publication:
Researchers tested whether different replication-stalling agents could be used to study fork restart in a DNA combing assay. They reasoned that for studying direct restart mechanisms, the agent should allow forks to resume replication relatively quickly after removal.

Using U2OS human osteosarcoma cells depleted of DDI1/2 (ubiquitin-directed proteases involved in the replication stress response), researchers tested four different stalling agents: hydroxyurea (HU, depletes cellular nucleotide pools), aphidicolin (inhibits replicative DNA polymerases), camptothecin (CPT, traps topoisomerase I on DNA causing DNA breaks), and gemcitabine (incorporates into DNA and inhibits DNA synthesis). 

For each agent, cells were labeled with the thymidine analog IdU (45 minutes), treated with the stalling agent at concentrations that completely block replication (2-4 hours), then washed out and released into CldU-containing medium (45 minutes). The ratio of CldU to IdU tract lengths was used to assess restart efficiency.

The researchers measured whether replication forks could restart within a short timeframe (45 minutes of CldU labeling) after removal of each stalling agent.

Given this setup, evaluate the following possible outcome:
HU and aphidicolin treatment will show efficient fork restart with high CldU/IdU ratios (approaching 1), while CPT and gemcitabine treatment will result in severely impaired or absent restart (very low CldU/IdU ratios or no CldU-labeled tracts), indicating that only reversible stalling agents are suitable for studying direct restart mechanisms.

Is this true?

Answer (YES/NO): YES